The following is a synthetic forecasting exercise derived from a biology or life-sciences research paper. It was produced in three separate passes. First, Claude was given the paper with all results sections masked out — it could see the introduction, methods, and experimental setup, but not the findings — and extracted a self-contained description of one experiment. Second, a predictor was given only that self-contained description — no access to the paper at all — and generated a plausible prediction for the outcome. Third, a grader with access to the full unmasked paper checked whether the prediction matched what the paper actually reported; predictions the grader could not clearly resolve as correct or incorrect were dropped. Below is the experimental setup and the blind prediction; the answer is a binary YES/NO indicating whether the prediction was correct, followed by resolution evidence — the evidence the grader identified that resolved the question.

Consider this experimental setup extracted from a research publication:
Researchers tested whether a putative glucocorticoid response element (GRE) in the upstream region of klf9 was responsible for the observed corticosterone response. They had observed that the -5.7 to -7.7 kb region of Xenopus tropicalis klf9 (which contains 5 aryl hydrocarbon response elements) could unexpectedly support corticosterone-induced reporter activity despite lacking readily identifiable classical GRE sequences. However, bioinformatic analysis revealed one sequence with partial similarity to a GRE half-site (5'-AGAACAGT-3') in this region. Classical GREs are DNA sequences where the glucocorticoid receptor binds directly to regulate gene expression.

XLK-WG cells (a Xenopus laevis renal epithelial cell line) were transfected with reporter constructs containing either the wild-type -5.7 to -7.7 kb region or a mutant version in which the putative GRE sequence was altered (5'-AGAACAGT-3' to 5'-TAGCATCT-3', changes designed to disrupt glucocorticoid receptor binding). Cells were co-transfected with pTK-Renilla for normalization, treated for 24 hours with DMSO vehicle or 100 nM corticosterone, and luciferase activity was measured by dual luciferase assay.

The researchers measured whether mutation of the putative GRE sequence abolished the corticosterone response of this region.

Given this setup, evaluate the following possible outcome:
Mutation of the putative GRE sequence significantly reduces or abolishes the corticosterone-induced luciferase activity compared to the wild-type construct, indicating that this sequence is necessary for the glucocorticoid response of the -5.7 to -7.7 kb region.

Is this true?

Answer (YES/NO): NO